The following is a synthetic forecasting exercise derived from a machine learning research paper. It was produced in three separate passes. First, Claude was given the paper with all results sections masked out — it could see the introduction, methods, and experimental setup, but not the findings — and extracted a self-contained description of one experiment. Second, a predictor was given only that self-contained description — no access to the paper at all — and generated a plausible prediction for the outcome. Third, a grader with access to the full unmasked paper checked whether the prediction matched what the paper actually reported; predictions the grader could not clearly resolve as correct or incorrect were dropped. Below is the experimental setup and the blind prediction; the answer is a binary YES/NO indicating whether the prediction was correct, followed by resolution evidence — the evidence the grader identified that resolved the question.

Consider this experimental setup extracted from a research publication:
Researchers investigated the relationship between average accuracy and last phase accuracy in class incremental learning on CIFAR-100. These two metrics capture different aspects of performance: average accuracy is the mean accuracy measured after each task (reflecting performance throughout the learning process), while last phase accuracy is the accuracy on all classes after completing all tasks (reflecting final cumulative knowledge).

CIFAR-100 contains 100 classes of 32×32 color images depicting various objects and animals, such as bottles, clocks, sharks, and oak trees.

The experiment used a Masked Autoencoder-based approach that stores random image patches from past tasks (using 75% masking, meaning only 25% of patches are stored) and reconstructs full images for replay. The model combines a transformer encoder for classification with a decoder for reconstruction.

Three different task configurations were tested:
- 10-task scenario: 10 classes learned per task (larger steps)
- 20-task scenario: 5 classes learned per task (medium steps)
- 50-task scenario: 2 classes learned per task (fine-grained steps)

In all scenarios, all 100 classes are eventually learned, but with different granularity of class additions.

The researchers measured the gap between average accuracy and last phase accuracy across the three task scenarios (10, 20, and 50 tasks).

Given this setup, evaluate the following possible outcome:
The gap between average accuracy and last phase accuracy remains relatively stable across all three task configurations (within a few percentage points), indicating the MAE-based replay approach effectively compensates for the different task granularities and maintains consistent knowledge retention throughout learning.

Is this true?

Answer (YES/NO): NO